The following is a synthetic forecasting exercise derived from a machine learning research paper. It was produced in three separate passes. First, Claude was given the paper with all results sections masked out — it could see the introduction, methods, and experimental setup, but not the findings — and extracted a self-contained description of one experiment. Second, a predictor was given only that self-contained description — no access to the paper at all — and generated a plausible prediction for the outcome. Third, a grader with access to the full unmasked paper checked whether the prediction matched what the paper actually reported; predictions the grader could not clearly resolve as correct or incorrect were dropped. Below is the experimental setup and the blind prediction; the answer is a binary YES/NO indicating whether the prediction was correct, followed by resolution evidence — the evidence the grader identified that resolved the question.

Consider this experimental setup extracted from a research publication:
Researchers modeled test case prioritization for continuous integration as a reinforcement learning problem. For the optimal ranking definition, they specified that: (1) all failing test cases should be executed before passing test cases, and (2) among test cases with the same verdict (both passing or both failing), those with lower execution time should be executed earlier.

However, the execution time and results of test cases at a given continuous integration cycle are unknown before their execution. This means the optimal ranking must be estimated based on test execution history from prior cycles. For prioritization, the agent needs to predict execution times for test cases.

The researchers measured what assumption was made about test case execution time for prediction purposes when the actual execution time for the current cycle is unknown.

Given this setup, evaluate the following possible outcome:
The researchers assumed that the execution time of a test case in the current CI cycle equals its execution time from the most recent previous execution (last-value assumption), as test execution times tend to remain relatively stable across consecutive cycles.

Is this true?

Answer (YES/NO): NO